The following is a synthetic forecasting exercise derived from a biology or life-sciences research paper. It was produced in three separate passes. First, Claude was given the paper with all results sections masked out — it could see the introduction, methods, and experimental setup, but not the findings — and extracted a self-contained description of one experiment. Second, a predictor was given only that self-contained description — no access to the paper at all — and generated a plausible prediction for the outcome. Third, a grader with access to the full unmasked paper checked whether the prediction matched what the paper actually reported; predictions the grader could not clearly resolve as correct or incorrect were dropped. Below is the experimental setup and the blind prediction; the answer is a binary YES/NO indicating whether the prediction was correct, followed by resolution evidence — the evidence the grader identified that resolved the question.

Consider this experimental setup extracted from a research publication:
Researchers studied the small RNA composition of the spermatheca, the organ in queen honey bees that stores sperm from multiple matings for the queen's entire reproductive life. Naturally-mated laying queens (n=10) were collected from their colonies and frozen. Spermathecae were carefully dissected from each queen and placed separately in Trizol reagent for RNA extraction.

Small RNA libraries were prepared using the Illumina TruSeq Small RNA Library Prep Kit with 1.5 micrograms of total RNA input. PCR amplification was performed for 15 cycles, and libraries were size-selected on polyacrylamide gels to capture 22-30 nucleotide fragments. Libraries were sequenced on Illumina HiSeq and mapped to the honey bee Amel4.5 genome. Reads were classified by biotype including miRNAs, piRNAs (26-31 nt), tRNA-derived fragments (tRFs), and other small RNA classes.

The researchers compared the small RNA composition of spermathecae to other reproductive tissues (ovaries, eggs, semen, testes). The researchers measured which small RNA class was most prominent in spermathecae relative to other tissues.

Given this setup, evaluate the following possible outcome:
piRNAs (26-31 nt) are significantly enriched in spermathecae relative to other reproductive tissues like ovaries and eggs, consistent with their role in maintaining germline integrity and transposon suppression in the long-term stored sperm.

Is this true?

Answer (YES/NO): NO